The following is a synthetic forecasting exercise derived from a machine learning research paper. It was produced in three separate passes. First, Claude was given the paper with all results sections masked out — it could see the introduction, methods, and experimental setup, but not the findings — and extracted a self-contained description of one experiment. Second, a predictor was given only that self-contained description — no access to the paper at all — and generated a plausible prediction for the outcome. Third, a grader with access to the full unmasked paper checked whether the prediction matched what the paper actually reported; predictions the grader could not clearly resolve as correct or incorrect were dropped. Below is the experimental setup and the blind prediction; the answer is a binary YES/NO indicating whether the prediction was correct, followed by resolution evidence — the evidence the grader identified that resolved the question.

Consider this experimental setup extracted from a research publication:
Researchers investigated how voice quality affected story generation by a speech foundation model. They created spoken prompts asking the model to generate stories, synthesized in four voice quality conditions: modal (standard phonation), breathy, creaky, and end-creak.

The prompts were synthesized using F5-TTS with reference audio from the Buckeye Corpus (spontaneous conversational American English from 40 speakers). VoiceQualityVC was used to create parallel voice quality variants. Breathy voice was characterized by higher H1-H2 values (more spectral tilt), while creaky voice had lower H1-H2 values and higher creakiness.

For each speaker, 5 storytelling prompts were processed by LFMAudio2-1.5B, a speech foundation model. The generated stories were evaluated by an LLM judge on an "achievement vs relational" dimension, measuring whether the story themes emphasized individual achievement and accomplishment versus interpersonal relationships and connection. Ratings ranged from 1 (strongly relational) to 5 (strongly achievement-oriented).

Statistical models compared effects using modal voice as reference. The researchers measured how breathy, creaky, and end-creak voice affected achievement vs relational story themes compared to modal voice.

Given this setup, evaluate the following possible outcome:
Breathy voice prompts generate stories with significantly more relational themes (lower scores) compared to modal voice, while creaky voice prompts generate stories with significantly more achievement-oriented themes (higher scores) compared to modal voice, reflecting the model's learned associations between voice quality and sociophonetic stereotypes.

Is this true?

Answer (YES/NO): NO